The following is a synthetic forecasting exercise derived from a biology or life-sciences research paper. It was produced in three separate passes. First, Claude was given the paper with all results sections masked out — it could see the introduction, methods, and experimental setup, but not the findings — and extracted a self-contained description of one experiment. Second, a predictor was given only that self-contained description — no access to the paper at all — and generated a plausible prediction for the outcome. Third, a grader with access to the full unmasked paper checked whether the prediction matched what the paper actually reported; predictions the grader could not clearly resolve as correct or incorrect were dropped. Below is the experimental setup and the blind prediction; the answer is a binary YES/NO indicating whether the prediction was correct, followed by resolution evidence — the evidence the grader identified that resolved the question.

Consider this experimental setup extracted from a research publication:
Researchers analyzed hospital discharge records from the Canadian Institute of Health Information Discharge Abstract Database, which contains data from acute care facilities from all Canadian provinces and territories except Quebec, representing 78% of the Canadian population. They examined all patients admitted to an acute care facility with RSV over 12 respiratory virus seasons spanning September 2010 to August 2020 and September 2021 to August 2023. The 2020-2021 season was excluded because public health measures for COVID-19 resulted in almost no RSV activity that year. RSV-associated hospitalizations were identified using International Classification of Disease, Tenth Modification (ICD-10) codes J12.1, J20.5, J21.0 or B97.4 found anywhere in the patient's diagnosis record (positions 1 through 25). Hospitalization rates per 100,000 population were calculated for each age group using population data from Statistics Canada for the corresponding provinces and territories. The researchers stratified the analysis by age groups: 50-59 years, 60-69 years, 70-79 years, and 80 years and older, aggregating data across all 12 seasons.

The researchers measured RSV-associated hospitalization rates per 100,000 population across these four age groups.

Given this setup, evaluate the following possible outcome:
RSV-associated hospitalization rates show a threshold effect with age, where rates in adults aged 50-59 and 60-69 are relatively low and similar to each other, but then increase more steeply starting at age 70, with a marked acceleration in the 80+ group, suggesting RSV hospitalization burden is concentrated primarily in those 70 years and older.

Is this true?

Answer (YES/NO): NO